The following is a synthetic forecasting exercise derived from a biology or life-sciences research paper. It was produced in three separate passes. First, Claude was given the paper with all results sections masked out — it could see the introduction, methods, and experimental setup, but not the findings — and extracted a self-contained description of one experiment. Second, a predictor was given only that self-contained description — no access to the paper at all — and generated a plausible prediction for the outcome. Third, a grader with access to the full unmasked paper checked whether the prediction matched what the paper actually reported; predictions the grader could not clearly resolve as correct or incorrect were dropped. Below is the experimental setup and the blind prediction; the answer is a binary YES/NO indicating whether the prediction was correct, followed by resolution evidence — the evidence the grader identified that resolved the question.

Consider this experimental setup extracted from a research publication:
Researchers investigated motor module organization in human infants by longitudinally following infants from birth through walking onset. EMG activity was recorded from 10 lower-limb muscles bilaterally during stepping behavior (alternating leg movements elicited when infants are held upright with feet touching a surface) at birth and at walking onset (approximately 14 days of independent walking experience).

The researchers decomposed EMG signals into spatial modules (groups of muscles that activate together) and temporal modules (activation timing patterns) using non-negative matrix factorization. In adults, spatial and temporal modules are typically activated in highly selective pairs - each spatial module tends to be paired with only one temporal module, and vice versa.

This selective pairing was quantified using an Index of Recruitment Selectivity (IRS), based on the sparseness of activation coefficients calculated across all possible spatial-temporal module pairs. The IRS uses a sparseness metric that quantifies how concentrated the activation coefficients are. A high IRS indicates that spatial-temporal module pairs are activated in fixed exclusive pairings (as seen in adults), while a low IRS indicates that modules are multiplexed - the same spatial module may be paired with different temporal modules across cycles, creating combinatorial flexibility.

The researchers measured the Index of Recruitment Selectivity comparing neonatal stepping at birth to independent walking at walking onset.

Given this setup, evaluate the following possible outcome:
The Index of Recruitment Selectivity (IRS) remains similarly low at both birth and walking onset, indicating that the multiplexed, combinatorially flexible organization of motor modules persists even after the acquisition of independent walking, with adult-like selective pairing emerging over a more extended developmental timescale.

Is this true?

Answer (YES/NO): YES